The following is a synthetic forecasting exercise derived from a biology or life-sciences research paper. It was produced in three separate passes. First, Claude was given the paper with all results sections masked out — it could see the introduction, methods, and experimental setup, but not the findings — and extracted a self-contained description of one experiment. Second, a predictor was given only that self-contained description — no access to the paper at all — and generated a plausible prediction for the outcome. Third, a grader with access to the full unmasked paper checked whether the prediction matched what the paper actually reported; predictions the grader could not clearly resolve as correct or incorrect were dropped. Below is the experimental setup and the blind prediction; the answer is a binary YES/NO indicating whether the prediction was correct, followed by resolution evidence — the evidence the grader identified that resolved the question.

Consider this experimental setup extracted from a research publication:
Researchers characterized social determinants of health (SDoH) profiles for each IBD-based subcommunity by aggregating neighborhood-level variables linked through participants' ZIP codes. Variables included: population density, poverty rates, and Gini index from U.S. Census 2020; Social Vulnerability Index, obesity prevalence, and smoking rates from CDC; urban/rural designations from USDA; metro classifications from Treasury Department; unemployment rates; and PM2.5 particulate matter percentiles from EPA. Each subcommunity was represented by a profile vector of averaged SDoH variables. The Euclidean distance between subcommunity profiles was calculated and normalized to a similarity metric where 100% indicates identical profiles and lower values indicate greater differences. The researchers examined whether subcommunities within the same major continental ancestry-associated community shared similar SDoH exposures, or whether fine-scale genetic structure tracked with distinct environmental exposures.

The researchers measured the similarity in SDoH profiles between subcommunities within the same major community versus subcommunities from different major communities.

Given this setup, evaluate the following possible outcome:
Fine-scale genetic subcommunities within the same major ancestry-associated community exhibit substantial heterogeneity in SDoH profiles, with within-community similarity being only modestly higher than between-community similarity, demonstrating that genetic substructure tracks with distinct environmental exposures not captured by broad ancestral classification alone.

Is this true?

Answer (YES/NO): NO